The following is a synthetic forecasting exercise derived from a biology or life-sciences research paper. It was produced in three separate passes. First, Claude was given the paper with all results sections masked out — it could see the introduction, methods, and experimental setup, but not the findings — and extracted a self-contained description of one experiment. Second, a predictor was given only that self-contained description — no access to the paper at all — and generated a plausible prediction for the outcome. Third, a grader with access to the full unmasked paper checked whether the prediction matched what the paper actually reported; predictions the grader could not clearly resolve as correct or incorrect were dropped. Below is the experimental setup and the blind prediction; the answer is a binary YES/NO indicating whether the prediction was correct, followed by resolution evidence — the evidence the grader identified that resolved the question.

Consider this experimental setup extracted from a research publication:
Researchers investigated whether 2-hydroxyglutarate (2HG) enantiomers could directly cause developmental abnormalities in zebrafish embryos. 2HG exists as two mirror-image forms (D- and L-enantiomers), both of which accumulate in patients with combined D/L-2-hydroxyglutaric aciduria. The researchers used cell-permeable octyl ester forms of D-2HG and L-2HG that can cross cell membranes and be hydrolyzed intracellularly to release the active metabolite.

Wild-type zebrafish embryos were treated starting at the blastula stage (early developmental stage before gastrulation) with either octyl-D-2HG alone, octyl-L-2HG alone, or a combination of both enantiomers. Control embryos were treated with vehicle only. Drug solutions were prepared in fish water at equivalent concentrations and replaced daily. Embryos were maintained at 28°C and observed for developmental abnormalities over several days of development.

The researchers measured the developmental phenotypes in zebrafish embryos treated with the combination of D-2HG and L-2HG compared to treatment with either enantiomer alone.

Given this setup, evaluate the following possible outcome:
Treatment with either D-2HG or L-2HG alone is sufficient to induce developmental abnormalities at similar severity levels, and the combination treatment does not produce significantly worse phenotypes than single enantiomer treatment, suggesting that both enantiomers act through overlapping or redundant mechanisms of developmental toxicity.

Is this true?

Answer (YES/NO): NO